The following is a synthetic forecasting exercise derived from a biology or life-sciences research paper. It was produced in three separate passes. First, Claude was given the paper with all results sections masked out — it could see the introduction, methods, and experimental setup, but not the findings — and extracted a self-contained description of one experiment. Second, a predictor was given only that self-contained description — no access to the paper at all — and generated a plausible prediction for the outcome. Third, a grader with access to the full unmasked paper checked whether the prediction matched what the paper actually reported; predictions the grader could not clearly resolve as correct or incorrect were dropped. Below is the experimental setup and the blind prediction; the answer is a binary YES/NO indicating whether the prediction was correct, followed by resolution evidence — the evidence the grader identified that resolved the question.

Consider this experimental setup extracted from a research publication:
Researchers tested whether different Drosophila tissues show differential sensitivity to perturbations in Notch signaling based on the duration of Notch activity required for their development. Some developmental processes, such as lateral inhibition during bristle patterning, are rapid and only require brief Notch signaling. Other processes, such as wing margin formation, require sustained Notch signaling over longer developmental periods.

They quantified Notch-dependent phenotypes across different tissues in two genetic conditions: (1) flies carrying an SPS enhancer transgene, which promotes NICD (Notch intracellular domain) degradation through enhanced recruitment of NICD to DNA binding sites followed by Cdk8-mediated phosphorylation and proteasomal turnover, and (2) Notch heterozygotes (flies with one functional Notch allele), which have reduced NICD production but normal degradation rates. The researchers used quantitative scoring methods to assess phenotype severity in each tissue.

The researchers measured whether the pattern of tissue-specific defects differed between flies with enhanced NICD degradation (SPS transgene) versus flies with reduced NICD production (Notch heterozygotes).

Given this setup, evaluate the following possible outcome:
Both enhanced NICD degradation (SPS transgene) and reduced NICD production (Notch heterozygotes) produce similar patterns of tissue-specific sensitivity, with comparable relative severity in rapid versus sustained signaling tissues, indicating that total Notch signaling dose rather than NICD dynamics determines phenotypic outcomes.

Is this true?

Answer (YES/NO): NO